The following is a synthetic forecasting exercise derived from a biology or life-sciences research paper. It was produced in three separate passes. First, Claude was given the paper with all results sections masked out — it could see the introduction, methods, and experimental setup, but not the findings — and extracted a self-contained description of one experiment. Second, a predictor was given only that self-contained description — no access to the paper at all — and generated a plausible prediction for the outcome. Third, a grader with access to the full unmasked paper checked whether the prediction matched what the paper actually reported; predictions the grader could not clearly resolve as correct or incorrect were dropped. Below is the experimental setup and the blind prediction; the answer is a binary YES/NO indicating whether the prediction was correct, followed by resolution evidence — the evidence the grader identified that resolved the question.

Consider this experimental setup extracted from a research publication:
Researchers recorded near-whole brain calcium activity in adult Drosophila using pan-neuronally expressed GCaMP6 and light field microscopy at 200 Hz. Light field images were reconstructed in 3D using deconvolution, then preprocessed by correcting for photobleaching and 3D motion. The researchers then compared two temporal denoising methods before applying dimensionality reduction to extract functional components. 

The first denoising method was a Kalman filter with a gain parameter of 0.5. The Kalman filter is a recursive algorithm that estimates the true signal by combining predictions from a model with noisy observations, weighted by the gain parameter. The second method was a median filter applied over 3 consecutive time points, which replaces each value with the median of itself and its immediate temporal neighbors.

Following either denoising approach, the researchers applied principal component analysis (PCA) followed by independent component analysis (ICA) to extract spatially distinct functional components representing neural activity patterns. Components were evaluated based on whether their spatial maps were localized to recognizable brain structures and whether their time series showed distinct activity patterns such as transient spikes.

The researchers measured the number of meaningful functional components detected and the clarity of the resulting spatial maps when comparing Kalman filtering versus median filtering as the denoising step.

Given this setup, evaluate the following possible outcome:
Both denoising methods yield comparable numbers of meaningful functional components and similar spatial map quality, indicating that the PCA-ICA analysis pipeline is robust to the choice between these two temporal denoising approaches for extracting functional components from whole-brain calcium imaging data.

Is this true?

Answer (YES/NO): NO